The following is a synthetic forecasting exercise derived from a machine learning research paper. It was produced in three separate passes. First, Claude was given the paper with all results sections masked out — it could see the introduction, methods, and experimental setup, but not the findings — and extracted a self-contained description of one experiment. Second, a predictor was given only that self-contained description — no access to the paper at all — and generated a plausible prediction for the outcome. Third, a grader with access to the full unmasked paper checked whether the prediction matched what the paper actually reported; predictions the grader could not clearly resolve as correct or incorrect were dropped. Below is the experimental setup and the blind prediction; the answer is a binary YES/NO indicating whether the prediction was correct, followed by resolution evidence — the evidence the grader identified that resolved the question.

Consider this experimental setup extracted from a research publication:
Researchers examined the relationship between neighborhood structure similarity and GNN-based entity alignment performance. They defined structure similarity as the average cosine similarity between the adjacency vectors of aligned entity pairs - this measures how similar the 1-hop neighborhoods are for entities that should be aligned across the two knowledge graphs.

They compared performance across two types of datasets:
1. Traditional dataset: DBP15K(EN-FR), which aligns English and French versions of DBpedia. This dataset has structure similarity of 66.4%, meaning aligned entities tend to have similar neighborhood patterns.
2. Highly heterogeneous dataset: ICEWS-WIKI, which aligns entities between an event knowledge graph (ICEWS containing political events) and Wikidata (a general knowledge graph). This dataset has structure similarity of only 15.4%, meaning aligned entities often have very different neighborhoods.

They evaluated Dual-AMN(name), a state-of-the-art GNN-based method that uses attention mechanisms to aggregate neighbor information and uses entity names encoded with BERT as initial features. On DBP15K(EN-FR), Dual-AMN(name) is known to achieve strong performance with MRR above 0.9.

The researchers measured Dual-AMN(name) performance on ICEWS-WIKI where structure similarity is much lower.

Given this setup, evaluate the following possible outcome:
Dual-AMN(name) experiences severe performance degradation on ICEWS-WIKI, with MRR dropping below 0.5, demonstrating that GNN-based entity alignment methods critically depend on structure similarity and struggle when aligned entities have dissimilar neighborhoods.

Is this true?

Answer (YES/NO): YES